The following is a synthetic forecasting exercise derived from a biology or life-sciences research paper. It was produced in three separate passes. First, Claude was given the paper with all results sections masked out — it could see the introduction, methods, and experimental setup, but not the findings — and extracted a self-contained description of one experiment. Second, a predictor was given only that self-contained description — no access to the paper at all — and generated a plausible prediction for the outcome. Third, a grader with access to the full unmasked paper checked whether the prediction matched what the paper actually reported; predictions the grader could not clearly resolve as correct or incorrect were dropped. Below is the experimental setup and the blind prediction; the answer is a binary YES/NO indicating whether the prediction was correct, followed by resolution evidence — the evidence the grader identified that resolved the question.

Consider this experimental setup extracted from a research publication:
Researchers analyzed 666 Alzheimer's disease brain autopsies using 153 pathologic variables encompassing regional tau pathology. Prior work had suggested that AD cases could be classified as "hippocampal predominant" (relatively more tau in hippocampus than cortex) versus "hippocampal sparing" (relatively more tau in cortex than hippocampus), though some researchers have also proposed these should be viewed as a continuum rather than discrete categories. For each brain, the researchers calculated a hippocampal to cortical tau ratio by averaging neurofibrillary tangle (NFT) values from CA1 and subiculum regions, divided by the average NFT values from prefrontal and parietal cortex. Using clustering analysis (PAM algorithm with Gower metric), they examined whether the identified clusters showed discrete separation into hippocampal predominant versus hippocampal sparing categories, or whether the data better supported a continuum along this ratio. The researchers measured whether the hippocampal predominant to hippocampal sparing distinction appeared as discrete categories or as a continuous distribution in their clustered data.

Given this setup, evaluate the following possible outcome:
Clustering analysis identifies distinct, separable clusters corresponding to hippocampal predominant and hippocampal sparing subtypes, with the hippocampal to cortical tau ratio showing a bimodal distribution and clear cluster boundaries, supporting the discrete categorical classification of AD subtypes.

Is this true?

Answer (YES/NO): NO